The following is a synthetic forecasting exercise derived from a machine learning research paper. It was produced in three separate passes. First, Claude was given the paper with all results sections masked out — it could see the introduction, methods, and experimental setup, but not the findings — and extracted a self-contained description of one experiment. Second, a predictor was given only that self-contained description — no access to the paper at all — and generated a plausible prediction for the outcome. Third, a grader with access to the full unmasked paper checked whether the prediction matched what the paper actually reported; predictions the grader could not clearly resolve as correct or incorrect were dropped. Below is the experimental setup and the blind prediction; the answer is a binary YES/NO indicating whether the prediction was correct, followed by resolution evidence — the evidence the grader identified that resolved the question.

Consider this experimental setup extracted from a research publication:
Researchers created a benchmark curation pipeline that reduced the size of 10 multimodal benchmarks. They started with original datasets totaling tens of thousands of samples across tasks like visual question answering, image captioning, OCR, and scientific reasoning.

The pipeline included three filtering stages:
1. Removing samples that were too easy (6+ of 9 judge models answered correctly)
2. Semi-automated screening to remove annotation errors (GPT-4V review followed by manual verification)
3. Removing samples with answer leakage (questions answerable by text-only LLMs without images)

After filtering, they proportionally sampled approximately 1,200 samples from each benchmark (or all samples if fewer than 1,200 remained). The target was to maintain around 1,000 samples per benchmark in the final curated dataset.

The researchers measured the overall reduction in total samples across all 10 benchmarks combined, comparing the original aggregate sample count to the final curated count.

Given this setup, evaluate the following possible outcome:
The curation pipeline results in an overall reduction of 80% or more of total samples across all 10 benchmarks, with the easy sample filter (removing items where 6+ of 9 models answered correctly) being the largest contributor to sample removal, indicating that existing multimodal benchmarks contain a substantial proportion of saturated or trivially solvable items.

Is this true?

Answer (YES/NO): NO